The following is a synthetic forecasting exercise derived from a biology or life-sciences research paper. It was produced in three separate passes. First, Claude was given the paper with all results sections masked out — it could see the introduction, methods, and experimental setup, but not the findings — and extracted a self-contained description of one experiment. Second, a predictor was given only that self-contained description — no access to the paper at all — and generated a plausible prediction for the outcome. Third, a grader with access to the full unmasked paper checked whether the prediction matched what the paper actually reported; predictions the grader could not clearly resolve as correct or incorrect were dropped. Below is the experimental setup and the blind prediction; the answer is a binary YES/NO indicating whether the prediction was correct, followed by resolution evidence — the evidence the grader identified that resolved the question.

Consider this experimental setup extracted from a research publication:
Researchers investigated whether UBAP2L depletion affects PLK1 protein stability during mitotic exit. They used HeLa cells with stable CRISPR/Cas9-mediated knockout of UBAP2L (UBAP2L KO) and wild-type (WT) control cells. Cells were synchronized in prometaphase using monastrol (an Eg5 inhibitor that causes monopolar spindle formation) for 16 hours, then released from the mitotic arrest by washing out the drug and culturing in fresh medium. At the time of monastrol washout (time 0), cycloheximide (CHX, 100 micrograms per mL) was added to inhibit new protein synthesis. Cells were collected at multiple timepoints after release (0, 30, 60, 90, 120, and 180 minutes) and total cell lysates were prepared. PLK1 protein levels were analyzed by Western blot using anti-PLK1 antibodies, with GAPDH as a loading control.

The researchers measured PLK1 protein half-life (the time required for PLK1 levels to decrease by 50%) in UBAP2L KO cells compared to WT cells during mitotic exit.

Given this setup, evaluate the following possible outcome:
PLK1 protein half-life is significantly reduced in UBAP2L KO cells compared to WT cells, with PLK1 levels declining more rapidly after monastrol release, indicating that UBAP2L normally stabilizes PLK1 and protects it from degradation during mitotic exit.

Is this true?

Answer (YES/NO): NO